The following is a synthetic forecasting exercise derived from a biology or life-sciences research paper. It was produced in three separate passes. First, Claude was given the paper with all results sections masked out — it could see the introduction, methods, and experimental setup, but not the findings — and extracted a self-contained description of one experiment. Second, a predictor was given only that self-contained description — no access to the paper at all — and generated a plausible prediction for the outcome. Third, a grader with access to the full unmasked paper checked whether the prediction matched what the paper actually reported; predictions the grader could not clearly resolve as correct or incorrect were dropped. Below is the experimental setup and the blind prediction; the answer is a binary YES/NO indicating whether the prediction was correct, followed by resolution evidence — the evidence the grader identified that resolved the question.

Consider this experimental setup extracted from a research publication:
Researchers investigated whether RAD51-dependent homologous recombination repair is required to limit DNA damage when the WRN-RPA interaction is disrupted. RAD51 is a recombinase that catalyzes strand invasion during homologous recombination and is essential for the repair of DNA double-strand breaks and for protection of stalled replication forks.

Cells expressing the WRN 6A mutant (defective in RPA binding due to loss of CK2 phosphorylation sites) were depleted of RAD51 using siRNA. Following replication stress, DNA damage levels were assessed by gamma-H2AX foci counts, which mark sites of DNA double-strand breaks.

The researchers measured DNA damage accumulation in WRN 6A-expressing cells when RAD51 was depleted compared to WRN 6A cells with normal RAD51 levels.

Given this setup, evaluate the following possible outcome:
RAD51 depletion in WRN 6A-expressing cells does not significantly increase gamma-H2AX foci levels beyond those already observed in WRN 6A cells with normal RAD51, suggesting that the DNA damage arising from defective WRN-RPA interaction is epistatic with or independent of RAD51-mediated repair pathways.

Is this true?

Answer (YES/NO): NO